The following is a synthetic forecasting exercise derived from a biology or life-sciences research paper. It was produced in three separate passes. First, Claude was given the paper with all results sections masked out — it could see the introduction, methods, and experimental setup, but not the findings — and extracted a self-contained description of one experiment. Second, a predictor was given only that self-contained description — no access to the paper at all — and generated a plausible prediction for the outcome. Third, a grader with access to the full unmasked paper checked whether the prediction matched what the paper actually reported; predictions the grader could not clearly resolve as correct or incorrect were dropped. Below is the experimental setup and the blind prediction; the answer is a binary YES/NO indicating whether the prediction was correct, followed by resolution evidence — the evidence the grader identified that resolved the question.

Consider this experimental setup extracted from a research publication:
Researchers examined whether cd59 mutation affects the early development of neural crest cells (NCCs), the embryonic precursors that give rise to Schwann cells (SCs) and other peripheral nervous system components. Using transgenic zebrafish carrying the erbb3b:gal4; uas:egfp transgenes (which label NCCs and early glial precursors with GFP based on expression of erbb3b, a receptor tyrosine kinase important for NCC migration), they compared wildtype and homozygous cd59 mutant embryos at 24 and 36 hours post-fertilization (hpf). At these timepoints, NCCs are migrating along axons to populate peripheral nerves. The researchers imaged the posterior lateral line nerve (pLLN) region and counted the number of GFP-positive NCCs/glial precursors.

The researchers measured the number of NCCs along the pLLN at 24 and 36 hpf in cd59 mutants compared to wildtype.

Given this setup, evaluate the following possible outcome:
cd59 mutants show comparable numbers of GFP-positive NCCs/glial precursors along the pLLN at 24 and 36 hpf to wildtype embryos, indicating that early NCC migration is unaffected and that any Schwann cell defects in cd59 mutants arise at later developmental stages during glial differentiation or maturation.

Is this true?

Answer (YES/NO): YES